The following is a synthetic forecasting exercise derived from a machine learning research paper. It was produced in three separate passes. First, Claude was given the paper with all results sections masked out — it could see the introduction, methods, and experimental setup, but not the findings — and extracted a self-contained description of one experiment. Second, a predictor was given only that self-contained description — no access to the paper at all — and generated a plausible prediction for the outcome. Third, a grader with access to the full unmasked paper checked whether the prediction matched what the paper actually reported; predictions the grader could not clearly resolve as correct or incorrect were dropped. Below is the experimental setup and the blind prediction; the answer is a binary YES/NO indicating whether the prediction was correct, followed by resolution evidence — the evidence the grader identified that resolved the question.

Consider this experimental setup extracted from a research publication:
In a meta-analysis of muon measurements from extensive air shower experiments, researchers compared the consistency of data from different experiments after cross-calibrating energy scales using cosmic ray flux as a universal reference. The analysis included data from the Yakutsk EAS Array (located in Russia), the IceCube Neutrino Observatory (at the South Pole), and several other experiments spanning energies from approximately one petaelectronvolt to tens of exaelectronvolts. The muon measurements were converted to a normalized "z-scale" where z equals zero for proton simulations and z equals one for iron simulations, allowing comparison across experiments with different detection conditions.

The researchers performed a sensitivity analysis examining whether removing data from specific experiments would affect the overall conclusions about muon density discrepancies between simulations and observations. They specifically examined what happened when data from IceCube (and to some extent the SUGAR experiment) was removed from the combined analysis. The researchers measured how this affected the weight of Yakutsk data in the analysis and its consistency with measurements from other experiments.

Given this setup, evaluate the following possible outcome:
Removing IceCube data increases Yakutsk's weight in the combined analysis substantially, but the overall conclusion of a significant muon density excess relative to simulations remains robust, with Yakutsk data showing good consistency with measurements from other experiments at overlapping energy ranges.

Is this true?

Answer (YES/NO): NO